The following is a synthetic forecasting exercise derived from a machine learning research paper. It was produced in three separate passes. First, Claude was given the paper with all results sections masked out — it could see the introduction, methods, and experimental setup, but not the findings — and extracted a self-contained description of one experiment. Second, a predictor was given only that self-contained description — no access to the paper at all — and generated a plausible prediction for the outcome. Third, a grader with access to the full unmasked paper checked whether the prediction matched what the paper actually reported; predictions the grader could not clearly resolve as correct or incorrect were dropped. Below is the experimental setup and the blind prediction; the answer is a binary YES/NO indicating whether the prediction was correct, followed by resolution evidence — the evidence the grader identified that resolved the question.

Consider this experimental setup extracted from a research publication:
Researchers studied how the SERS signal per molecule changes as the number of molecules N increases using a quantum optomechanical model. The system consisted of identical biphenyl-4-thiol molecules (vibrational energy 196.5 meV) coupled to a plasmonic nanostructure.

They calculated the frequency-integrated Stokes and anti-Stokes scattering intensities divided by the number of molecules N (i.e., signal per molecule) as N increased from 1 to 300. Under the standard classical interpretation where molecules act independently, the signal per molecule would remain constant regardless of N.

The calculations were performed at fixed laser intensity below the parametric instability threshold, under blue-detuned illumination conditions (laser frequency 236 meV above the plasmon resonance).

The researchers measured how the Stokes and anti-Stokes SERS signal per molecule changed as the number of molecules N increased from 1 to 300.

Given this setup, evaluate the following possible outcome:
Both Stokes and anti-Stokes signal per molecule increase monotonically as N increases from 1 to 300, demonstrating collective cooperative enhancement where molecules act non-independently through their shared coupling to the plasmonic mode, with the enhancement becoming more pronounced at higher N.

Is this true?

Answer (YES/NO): NO